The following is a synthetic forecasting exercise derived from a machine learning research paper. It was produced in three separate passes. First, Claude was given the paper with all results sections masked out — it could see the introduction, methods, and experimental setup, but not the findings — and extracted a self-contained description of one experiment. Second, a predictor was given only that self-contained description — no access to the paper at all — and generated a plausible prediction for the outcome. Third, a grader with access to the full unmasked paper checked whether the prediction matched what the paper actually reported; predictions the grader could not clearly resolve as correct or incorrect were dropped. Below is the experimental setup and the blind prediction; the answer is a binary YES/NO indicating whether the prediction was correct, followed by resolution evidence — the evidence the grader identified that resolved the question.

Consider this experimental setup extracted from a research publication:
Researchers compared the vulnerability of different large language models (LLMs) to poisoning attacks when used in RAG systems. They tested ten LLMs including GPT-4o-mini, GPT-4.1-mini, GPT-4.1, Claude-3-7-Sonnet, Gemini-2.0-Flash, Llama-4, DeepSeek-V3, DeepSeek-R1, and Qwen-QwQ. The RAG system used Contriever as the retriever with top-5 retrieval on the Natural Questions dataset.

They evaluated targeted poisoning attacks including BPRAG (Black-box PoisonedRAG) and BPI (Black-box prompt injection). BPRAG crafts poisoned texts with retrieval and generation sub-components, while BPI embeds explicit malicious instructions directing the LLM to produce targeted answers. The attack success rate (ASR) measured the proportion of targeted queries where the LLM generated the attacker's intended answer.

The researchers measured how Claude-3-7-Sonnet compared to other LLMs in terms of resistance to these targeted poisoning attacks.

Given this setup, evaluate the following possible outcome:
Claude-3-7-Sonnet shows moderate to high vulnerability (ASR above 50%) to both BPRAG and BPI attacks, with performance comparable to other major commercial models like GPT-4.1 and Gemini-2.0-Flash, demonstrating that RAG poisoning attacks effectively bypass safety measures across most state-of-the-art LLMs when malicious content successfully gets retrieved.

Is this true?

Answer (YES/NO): NO